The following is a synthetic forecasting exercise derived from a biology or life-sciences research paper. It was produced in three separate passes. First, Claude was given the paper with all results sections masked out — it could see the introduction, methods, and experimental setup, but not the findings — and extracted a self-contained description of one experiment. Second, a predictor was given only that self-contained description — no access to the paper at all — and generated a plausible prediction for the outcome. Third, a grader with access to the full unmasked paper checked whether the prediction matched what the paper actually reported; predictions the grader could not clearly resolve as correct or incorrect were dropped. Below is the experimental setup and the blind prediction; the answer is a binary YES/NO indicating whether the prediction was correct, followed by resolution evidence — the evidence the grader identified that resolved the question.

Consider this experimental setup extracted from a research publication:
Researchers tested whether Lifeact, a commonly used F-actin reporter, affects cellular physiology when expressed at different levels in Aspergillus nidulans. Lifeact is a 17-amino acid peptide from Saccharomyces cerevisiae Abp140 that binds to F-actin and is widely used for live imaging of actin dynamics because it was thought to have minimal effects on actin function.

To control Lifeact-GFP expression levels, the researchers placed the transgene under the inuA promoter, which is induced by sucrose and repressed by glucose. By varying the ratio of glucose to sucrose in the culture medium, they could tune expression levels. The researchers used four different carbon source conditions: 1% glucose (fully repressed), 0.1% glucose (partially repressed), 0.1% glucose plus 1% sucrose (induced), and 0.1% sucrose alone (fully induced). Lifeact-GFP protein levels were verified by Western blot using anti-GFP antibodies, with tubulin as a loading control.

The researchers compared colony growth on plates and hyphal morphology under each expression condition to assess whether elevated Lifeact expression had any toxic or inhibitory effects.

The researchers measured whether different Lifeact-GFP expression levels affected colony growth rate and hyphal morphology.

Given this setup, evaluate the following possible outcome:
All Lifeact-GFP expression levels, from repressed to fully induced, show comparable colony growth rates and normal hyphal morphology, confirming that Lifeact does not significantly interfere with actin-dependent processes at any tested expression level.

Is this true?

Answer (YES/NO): NO